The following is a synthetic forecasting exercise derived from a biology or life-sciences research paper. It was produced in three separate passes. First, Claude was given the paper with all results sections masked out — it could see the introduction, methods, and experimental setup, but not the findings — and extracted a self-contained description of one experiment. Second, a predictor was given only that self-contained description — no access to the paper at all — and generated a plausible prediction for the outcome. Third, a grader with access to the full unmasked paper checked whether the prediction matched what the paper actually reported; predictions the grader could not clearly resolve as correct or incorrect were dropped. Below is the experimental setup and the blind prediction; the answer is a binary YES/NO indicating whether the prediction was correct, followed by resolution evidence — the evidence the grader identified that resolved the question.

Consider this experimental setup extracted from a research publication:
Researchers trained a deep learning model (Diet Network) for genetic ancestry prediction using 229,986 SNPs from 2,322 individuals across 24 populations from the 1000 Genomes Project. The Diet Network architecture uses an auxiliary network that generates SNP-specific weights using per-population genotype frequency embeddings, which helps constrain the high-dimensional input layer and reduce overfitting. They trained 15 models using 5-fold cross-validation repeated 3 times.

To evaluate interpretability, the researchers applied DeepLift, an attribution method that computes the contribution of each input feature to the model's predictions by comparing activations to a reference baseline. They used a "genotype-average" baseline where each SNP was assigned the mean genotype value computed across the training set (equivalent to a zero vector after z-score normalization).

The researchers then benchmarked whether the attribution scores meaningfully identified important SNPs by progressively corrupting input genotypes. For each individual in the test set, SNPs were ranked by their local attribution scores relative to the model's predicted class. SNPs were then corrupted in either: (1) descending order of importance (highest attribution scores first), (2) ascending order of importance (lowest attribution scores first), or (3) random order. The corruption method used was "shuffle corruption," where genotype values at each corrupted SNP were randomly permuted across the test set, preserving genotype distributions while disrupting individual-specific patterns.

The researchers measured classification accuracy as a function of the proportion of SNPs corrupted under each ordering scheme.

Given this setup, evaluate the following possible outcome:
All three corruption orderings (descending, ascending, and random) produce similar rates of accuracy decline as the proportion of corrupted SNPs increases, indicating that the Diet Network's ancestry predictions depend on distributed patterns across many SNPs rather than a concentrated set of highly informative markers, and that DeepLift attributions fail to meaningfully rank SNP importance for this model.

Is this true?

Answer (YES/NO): NO